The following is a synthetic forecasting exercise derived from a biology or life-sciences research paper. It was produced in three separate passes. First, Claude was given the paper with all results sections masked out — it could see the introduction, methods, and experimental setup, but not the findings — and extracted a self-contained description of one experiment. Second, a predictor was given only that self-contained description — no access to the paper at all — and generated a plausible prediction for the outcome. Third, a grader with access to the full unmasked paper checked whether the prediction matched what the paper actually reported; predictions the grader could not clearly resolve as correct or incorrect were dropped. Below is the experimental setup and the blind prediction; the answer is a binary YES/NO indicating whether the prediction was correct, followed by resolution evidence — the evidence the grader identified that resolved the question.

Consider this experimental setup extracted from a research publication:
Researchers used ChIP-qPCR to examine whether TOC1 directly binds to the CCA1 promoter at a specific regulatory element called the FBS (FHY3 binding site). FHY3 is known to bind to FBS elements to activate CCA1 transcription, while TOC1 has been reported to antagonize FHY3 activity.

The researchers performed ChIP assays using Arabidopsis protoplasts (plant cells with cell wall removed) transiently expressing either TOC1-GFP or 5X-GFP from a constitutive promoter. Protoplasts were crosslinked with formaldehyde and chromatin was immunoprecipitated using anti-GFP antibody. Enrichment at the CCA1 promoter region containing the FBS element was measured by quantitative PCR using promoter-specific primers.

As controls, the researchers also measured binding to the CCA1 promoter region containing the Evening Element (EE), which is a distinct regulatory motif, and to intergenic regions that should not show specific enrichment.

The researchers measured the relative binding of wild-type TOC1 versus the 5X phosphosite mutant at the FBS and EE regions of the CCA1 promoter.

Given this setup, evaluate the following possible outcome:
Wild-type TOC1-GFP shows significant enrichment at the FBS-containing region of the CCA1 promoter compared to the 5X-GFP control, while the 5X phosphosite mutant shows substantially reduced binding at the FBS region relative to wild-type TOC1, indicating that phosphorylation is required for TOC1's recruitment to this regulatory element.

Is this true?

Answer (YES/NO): YES